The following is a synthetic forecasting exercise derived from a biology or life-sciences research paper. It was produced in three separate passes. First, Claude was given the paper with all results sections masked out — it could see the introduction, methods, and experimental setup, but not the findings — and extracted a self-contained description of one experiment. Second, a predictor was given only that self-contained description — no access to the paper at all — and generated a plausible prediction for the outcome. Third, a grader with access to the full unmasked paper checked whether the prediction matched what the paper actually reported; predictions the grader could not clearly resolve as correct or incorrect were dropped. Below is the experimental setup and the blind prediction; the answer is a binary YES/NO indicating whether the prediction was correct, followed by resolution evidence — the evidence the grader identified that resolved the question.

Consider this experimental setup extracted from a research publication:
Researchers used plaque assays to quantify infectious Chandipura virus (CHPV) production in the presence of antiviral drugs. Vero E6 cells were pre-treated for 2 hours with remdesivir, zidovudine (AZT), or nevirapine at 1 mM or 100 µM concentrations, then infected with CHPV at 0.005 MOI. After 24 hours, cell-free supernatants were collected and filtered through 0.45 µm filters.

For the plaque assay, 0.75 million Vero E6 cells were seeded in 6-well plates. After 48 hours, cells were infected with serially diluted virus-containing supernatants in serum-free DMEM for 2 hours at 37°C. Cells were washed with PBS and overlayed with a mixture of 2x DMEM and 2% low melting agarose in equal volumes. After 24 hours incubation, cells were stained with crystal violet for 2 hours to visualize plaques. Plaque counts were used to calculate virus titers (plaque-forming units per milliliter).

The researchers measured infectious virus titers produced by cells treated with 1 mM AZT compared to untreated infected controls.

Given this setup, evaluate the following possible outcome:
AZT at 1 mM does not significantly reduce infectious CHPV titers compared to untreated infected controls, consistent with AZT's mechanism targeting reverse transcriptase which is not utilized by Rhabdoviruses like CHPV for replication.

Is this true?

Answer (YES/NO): NO